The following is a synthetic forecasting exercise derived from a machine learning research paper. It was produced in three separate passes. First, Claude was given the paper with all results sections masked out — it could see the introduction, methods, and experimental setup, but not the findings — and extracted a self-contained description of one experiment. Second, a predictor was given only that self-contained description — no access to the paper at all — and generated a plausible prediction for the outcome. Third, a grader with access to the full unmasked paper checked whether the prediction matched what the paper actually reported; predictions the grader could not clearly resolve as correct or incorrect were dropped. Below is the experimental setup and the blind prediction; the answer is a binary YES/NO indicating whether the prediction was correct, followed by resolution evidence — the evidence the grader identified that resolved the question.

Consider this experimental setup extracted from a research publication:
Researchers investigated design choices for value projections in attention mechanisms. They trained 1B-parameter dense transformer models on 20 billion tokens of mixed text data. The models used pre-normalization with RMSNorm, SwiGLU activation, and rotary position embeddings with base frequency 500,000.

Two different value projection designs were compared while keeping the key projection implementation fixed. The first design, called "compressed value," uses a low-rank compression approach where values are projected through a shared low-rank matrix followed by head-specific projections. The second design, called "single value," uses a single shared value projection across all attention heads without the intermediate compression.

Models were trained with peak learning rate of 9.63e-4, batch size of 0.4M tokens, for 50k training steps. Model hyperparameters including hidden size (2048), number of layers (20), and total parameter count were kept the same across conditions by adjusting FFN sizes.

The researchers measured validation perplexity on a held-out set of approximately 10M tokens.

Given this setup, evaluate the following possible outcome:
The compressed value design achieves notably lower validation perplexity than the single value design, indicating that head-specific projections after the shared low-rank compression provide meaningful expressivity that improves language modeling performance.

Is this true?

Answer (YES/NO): NO